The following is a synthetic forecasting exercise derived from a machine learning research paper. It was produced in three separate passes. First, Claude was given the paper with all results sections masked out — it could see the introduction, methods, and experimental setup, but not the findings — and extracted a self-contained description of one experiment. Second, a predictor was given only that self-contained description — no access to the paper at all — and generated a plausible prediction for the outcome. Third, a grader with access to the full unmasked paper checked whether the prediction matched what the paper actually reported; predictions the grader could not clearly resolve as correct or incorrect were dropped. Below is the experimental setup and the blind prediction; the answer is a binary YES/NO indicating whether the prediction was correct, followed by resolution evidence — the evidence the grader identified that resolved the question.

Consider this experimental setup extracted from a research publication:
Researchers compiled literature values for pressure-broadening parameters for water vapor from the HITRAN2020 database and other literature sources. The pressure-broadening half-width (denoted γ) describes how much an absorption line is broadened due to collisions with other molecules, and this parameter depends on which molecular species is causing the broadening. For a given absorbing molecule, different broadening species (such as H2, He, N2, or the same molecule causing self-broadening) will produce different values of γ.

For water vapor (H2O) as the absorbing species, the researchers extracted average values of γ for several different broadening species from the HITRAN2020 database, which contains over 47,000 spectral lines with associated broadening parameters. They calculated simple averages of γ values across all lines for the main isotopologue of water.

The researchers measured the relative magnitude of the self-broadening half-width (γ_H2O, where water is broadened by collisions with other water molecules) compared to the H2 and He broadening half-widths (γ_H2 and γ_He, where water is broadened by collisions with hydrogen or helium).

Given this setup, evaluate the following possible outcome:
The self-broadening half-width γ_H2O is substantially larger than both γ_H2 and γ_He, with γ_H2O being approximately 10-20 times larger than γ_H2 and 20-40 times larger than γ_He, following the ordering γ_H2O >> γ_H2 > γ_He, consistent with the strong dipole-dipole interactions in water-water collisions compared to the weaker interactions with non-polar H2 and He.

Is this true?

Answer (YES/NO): NO